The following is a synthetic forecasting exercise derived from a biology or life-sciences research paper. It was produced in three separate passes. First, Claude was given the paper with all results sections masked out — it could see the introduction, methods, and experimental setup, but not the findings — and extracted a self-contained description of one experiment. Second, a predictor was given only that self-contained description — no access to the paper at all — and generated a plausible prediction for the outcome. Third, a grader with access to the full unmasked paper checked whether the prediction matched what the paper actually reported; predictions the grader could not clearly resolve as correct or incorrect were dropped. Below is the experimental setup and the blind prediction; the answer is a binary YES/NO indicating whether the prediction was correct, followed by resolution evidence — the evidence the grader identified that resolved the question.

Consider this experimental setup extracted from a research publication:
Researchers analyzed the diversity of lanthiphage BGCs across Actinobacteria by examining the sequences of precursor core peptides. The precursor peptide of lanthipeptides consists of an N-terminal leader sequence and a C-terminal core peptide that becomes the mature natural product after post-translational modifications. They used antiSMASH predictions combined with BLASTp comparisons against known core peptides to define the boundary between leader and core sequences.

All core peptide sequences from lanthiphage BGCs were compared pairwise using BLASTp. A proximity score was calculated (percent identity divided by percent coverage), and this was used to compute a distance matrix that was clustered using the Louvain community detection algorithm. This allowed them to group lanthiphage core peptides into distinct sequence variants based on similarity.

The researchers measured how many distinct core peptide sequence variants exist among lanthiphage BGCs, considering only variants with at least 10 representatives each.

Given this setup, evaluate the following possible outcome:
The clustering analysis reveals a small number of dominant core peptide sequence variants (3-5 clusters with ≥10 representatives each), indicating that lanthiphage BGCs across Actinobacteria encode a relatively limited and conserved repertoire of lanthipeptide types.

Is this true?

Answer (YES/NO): NO